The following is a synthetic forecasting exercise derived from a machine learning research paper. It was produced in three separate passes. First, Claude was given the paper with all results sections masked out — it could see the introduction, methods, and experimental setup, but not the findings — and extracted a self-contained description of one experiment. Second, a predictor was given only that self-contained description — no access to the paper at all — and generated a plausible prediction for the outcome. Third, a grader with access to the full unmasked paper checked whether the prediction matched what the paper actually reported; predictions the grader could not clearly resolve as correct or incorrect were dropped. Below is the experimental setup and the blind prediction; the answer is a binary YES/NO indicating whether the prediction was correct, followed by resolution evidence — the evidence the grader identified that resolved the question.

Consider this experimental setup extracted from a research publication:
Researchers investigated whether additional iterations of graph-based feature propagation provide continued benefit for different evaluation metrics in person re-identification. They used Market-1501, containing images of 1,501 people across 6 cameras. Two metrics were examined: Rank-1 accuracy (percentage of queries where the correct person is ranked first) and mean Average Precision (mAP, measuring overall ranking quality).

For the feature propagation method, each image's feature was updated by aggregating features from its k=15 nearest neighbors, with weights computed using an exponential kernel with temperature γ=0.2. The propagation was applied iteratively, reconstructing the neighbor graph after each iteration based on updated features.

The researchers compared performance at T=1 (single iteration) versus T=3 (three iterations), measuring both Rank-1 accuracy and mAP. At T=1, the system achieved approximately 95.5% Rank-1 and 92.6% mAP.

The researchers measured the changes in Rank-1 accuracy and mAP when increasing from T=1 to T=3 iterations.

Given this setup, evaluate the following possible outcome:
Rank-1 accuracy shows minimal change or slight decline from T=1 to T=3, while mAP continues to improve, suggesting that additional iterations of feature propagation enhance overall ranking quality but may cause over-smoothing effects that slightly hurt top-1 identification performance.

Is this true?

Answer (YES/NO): NO